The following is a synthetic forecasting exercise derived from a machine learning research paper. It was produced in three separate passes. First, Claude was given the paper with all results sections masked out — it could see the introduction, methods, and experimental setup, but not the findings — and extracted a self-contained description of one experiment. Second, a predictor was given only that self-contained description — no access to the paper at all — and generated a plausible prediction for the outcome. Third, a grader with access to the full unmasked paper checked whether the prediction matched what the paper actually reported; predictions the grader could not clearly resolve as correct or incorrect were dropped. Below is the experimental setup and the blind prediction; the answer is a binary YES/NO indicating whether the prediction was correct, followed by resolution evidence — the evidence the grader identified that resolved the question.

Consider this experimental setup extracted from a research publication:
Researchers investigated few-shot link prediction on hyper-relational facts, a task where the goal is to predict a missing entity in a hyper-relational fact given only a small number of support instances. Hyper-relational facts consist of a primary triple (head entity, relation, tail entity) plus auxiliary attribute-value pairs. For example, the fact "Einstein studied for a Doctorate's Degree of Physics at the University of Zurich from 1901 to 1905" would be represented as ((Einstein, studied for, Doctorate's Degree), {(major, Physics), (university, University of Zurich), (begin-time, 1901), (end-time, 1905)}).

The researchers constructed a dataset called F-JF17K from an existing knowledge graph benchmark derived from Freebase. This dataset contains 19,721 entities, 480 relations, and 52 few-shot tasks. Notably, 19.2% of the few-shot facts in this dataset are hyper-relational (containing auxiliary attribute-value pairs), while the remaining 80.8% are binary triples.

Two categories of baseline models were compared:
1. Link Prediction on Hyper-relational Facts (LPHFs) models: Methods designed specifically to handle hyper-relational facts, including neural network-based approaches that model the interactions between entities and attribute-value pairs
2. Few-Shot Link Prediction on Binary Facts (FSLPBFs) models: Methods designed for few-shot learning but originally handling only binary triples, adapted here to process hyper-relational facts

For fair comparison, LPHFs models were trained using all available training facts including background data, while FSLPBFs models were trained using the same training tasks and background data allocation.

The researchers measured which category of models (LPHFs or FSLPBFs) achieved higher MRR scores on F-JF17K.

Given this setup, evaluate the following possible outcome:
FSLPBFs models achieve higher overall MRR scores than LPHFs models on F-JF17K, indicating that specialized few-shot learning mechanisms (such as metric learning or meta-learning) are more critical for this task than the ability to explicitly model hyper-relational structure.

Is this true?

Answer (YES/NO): NO